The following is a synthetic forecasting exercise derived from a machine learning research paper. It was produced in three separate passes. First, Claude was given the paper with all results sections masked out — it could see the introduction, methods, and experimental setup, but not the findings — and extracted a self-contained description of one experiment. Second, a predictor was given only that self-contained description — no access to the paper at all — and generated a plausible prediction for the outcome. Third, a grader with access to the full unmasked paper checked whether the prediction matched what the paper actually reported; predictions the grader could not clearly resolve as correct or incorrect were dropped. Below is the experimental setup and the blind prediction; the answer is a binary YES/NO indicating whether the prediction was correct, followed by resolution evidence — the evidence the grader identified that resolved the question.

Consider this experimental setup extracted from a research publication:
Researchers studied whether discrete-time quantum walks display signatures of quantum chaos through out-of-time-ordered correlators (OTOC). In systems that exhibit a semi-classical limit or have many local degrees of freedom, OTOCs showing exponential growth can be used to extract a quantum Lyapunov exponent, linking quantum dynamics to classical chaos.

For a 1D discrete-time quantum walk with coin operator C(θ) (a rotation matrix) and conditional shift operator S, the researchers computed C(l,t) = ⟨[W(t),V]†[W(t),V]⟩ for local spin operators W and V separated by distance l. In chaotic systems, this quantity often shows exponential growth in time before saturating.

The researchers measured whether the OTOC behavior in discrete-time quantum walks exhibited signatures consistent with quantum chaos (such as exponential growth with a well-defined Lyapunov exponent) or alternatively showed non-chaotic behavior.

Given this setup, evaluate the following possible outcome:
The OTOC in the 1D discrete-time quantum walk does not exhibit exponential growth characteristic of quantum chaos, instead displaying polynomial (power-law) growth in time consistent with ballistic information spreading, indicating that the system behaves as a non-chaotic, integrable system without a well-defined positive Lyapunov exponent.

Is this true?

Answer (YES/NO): NO